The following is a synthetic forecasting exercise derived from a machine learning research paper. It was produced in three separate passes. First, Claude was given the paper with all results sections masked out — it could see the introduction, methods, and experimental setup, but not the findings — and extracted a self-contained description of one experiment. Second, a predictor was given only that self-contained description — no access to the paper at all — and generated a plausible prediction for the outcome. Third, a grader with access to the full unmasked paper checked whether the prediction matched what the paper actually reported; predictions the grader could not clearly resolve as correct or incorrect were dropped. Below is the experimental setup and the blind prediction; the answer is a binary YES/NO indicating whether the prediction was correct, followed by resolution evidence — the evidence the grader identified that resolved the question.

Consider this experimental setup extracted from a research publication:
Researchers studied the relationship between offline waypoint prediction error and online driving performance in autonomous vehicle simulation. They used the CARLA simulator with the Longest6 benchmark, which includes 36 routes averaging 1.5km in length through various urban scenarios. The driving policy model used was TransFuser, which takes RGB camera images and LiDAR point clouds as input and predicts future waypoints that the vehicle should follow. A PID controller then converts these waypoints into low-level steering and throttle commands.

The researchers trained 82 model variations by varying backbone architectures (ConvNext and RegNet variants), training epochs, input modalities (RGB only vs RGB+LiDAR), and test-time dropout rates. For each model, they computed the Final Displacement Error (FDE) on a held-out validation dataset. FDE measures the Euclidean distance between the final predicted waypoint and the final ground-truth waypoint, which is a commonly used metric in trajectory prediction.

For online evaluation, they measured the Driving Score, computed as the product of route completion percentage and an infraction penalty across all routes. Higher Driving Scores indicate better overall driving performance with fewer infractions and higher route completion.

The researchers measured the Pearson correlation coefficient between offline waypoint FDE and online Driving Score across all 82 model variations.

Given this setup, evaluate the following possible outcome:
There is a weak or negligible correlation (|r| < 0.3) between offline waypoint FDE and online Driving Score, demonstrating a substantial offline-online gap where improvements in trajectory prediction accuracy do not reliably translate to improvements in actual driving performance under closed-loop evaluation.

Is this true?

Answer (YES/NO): NO